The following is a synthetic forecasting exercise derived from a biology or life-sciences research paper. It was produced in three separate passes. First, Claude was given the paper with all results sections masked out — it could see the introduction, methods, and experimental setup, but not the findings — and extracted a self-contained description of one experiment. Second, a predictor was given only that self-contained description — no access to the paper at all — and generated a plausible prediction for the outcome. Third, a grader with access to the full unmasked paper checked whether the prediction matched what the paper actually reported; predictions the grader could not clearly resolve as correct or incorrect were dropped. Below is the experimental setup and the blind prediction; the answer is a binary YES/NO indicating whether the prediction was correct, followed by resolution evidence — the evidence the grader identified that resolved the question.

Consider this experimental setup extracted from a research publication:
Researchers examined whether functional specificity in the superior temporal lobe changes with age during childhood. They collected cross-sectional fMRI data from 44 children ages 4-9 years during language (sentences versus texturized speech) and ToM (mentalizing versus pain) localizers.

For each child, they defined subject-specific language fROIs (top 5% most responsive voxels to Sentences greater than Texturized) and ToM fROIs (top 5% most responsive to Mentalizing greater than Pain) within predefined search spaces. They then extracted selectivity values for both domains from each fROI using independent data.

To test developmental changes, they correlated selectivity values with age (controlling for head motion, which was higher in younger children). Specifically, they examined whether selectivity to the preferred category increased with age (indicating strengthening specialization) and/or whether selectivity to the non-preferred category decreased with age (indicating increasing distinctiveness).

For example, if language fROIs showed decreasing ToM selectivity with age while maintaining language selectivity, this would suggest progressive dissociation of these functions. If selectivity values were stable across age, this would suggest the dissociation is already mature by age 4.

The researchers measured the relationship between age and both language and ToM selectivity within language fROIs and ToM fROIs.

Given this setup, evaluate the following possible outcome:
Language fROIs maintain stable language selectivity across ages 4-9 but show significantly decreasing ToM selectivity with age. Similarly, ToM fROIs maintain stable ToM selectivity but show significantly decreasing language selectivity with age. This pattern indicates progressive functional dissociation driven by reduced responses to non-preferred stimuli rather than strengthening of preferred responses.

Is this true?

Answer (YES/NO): NO